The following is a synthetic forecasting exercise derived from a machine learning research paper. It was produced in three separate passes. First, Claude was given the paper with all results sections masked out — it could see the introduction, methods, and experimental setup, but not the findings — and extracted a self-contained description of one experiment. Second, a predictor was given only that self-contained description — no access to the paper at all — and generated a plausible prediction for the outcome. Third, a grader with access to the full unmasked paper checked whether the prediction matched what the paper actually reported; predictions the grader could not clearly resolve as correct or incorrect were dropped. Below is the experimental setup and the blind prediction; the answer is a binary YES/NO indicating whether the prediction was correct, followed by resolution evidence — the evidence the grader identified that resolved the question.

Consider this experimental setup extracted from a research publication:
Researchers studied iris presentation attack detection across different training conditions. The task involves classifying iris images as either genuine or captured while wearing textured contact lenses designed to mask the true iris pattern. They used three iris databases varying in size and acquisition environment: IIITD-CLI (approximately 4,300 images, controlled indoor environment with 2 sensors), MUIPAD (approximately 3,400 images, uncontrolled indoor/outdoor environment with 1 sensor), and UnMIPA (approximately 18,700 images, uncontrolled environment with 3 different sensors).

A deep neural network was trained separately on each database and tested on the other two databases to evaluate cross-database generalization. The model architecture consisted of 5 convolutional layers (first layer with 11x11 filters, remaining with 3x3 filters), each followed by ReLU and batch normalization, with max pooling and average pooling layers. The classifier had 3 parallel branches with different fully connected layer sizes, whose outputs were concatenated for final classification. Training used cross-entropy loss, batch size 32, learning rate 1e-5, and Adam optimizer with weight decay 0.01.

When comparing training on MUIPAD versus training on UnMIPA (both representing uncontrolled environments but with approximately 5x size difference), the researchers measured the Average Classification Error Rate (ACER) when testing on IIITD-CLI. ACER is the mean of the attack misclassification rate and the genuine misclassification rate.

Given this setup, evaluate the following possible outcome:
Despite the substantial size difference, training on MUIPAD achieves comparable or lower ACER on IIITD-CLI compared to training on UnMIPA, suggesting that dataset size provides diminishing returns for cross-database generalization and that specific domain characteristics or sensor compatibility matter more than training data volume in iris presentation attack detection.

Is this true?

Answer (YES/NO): NO